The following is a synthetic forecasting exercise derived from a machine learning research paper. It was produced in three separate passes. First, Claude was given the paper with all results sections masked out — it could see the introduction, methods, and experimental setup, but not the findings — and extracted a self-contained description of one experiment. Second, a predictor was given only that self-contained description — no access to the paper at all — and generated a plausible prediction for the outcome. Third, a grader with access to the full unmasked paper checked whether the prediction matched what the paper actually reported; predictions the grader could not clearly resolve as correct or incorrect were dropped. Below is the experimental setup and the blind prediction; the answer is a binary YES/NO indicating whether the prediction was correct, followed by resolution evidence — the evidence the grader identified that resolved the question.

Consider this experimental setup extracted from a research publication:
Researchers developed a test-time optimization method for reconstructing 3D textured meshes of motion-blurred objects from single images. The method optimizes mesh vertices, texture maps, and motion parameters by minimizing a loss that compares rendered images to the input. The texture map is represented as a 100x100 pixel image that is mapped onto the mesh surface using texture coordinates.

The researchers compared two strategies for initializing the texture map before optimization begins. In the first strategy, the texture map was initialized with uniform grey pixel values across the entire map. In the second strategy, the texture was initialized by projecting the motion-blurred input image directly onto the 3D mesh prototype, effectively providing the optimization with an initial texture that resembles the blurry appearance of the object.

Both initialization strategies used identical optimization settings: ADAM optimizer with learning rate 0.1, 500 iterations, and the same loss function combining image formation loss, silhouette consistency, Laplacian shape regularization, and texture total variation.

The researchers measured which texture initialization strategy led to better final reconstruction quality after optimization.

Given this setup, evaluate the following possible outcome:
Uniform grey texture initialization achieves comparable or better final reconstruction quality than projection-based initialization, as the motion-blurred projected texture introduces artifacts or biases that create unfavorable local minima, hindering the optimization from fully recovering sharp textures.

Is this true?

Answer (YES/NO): YES